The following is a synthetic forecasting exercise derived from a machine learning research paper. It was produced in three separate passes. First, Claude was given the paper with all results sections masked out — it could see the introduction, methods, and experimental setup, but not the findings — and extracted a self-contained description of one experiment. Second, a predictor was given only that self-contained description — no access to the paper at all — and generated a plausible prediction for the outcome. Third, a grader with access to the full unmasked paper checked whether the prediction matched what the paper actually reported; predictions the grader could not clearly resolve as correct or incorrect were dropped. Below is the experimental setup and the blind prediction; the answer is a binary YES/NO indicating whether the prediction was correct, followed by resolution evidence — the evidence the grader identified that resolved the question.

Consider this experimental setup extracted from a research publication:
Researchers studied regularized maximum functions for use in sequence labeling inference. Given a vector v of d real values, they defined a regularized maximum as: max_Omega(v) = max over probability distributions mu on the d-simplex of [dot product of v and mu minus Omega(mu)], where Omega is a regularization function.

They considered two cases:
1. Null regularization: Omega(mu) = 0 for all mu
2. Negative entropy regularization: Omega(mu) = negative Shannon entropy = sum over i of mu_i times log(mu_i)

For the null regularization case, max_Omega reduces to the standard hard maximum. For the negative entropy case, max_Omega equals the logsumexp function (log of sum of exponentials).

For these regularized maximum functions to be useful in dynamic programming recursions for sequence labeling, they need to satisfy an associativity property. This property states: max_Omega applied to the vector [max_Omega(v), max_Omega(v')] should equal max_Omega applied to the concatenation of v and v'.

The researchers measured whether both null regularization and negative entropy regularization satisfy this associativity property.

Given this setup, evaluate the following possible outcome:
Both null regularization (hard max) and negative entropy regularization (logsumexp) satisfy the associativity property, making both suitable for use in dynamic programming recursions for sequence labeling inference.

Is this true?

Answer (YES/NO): YES